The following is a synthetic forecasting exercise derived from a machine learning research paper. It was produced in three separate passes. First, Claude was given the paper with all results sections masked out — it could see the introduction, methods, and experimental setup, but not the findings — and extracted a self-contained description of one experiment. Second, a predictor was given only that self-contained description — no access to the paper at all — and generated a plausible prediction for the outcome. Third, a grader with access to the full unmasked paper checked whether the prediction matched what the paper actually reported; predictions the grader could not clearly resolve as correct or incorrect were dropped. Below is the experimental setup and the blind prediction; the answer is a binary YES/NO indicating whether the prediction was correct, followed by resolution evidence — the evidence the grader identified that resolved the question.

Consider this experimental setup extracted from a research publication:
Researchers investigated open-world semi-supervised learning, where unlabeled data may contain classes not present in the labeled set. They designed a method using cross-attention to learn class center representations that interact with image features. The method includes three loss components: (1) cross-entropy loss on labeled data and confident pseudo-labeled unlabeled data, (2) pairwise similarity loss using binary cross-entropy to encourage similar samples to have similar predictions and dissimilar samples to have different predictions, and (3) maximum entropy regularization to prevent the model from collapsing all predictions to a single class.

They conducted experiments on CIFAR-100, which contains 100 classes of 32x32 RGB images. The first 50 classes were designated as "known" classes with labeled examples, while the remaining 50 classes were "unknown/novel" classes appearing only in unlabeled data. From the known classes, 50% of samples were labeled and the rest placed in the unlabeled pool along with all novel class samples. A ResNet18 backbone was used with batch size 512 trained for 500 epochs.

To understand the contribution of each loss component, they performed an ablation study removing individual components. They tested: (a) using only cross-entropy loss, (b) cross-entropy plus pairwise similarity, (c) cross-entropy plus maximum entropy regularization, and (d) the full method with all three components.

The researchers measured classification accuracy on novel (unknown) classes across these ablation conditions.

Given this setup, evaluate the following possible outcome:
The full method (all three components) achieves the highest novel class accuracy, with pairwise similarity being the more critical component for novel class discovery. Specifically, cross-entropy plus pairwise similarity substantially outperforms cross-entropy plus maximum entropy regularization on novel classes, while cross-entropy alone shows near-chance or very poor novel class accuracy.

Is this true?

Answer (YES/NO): NO